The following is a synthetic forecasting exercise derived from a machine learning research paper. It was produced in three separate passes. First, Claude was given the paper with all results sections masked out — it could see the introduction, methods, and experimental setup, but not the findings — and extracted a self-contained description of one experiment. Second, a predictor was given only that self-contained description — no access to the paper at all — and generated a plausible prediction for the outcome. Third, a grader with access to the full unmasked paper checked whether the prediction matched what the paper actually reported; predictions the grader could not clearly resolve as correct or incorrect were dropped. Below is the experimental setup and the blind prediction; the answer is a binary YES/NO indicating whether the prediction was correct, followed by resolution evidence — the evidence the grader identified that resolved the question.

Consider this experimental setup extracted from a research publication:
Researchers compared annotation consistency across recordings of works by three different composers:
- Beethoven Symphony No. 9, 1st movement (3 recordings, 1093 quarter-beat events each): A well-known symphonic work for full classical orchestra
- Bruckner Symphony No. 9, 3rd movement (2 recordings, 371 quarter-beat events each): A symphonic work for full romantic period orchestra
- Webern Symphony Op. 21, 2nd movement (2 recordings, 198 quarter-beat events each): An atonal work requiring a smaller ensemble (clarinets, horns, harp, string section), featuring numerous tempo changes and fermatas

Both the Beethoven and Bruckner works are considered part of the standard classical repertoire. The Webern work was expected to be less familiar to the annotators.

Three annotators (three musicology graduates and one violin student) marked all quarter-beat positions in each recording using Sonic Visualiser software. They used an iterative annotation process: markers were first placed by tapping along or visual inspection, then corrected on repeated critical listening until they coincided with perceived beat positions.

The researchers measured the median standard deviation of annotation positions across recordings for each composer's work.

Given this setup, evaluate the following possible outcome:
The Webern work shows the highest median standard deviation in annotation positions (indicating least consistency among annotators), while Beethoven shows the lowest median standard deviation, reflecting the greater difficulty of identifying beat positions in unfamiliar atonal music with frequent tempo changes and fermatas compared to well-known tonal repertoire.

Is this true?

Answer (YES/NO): NO